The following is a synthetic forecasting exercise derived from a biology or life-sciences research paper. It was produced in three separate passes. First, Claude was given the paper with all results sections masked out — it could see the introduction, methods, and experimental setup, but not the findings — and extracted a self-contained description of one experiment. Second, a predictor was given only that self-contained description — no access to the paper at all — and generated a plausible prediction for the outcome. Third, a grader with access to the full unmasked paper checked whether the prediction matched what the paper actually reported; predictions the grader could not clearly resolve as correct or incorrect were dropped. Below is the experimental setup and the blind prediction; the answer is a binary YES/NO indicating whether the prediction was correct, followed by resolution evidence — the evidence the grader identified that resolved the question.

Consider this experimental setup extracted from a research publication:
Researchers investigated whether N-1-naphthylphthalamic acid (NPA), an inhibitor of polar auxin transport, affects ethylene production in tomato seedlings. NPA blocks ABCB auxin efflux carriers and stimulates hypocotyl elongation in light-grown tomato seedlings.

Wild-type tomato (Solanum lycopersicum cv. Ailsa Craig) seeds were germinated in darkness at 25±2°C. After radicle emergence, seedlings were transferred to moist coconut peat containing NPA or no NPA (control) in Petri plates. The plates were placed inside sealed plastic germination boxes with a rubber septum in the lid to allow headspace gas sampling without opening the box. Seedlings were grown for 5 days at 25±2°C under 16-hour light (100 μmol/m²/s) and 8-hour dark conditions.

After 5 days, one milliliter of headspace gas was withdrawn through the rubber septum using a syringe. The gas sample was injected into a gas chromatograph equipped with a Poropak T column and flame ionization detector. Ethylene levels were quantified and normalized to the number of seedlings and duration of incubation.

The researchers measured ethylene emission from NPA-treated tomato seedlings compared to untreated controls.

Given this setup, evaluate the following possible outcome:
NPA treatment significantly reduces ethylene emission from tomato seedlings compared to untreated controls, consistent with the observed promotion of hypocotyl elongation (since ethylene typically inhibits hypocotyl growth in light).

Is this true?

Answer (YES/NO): NO